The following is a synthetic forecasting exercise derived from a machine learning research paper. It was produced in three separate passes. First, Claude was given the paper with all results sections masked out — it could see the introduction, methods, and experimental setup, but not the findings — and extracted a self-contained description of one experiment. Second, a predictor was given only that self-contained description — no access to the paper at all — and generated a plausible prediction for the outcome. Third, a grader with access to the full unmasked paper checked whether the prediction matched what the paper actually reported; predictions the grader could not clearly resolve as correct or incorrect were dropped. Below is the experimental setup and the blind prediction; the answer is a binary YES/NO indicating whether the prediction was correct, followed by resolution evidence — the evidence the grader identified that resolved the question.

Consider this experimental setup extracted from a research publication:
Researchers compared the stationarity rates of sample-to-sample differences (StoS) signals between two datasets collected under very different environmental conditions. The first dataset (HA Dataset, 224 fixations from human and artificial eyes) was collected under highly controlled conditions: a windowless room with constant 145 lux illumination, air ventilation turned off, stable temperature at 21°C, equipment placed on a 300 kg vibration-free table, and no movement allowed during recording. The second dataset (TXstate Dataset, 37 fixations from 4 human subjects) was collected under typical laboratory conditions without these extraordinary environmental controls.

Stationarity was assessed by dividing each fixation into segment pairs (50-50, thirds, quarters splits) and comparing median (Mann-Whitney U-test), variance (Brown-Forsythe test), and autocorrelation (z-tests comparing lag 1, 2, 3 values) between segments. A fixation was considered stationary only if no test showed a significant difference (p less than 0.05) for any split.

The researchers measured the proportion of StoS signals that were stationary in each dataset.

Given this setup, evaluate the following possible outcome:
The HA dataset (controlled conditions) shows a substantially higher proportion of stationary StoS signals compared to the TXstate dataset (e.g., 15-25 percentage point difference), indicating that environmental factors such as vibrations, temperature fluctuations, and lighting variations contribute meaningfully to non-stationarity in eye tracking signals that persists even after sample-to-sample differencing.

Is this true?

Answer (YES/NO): NO